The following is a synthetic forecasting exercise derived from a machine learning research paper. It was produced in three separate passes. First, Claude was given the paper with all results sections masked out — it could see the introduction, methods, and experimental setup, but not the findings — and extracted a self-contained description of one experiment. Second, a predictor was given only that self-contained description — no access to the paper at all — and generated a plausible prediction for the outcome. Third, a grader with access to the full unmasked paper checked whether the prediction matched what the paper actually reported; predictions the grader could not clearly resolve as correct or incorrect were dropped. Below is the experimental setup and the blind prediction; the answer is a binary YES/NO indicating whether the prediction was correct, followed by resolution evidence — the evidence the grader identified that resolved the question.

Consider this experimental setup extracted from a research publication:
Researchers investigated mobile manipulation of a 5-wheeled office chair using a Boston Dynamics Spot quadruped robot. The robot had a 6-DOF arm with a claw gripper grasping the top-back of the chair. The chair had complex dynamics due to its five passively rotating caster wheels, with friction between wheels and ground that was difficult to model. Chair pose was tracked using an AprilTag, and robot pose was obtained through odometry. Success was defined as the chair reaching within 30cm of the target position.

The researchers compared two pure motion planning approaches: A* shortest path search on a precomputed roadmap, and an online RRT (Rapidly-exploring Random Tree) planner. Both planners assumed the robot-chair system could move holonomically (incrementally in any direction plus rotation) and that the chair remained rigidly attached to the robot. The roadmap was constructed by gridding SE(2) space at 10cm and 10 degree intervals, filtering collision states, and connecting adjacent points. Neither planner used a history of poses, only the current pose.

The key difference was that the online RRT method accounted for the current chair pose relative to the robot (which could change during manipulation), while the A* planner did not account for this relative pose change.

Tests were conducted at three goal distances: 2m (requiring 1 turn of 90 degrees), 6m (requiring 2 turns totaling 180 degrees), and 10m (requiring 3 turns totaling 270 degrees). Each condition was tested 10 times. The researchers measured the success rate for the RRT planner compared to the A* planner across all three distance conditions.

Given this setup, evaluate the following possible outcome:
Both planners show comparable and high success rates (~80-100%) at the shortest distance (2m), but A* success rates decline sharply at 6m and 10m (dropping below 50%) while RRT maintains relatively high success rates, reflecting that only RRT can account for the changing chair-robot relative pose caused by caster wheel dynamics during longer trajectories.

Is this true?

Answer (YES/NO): NO